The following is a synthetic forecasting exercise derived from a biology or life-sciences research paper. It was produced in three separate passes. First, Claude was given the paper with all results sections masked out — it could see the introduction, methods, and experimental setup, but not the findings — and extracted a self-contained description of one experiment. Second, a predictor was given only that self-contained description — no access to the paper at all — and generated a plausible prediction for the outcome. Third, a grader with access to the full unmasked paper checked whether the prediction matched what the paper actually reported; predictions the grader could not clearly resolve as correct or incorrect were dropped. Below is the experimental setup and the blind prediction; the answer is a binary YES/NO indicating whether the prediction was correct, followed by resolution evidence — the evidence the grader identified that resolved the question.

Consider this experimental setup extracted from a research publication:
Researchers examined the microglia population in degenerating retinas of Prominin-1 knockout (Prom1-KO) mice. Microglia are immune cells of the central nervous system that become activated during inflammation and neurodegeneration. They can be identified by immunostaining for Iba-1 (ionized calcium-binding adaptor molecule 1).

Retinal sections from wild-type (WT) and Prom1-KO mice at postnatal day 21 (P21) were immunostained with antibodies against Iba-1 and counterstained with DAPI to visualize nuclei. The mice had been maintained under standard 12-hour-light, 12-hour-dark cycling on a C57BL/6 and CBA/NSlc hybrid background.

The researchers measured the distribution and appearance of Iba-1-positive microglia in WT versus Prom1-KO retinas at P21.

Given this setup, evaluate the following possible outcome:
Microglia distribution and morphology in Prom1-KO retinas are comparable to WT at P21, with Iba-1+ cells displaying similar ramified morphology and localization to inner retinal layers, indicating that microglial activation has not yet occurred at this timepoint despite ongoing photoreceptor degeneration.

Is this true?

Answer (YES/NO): NO